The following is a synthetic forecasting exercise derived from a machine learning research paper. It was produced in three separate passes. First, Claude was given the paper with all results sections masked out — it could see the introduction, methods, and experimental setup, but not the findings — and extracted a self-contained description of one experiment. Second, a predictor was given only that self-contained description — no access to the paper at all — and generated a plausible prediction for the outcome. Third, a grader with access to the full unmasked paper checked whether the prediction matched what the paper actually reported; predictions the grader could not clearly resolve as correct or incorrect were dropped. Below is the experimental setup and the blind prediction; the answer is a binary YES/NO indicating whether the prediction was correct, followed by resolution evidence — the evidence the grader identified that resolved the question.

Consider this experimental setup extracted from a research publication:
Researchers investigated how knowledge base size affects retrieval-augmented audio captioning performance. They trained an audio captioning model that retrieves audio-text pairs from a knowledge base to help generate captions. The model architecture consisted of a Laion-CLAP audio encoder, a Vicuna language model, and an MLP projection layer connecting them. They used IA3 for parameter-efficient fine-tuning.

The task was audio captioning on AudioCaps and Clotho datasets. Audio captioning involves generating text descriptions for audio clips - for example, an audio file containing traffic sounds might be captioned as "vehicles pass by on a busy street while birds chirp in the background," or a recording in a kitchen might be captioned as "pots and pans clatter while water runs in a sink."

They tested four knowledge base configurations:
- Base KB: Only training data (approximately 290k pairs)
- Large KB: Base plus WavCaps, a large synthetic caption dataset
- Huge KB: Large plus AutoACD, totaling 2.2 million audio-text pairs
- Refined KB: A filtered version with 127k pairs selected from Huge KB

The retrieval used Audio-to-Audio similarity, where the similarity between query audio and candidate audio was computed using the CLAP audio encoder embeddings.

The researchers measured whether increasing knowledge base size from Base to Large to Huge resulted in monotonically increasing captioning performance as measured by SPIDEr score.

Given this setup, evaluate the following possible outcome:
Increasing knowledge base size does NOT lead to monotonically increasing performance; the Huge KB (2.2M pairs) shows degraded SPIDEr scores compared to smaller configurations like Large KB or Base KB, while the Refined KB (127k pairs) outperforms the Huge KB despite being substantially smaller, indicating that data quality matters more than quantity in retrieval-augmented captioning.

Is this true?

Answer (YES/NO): YES